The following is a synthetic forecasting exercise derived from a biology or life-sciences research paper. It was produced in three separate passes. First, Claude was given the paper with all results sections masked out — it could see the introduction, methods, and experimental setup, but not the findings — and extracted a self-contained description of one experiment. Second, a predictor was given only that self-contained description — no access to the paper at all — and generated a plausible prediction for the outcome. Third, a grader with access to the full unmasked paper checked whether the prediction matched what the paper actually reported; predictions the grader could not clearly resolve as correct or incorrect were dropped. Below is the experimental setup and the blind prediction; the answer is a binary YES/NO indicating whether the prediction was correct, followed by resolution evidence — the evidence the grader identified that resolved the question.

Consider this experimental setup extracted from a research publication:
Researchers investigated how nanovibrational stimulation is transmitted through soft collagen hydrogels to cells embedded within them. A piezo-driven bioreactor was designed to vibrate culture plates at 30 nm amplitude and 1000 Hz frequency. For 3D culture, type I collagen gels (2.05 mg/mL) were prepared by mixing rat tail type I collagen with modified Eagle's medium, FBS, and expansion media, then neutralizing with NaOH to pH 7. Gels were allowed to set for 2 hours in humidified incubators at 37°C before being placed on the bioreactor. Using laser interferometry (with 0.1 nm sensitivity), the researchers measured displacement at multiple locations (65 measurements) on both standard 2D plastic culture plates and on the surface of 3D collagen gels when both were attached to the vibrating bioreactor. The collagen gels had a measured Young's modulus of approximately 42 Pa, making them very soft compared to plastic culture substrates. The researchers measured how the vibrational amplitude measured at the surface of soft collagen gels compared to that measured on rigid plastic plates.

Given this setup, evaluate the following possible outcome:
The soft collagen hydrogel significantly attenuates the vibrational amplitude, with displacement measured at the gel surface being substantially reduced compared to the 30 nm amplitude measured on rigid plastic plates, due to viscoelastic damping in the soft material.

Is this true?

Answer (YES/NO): NO